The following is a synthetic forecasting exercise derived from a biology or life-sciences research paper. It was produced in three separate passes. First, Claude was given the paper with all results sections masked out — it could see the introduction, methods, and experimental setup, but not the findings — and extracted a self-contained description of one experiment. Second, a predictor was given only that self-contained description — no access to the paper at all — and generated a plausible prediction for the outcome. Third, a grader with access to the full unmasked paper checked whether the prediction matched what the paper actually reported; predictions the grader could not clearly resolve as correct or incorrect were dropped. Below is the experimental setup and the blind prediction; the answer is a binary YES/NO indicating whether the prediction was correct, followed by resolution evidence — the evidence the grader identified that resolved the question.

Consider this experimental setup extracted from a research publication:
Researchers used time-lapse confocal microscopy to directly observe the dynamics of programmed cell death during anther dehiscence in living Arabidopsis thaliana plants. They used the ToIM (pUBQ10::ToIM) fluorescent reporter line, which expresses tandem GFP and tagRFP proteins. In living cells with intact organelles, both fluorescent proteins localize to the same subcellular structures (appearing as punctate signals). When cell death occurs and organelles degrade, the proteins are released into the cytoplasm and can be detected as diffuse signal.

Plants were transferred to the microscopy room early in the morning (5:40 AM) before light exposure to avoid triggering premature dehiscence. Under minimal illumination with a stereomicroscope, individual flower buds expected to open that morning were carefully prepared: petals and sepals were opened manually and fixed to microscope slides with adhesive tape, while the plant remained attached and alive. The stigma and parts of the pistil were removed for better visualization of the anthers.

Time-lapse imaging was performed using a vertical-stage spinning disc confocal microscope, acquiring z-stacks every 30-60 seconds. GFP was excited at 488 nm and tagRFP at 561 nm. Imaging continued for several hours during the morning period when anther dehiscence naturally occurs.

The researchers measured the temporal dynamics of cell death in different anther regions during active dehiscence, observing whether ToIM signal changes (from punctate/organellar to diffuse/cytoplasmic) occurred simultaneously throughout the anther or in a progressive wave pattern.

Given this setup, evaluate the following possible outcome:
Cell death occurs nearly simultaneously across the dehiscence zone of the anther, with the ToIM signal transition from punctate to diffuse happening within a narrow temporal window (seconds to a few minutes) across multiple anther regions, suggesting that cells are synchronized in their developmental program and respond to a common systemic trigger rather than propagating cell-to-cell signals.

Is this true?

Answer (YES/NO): NO